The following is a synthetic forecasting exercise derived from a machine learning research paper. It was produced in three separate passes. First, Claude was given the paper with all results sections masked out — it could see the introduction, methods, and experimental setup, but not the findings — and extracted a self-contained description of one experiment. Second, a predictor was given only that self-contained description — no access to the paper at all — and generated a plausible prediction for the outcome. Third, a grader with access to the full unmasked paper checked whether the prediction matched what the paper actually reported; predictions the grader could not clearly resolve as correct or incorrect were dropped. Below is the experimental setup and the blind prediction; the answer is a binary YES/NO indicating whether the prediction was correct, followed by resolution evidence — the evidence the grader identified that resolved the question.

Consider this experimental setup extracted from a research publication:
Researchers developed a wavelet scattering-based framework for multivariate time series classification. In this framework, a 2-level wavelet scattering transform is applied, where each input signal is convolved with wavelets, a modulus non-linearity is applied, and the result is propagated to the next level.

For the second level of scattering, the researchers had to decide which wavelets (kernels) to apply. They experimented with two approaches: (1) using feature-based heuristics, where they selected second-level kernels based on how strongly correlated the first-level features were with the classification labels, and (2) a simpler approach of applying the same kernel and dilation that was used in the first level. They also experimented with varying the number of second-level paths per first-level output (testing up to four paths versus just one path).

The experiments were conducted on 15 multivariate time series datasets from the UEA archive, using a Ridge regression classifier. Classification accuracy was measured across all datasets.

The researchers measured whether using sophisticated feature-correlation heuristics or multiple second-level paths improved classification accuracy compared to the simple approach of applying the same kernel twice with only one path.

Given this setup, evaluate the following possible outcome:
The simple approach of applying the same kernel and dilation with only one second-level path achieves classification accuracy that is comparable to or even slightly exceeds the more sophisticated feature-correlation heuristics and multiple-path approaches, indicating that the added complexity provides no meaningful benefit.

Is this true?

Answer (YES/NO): YES